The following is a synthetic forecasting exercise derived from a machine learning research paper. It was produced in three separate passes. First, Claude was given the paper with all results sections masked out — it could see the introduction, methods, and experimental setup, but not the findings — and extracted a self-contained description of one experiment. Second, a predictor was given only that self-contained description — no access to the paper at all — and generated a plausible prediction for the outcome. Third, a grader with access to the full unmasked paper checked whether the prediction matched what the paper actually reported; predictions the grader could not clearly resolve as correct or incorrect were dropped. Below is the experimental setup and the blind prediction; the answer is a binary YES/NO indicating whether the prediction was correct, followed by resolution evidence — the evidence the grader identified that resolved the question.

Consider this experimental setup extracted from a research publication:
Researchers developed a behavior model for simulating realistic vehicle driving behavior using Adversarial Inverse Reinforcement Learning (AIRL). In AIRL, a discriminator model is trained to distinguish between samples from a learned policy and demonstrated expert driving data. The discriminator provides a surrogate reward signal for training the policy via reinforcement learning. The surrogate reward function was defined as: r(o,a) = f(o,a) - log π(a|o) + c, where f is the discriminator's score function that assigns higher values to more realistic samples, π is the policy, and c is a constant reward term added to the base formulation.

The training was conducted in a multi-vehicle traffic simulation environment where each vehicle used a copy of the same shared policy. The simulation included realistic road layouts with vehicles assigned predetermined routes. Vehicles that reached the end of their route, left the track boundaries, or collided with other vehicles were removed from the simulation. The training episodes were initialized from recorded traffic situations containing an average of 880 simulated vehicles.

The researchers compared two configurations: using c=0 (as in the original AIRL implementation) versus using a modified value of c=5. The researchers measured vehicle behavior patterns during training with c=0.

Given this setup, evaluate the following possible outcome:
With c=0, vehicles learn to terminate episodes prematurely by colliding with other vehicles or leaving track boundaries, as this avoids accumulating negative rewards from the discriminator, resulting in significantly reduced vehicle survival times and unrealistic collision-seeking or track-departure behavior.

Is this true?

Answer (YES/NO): YES